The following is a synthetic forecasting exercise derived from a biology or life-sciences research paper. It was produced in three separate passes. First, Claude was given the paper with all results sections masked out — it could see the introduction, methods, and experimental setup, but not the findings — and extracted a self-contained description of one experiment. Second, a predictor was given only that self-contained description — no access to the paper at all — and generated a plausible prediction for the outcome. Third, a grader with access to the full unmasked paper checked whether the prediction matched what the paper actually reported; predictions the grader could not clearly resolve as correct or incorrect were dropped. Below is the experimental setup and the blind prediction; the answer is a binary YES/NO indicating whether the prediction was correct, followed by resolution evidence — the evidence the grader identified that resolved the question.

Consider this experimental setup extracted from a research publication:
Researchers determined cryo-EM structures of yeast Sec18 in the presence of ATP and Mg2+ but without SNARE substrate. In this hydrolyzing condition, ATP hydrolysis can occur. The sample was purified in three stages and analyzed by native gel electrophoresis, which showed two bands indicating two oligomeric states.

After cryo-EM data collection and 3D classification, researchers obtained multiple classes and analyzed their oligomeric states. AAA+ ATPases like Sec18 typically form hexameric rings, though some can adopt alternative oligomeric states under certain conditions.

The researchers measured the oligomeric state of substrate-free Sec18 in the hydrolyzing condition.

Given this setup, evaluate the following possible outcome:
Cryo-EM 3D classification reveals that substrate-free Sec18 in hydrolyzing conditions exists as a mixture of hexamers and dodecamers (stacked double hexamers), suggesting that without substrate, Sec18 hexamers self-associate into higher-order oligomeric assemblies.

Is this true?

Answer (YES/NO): NO